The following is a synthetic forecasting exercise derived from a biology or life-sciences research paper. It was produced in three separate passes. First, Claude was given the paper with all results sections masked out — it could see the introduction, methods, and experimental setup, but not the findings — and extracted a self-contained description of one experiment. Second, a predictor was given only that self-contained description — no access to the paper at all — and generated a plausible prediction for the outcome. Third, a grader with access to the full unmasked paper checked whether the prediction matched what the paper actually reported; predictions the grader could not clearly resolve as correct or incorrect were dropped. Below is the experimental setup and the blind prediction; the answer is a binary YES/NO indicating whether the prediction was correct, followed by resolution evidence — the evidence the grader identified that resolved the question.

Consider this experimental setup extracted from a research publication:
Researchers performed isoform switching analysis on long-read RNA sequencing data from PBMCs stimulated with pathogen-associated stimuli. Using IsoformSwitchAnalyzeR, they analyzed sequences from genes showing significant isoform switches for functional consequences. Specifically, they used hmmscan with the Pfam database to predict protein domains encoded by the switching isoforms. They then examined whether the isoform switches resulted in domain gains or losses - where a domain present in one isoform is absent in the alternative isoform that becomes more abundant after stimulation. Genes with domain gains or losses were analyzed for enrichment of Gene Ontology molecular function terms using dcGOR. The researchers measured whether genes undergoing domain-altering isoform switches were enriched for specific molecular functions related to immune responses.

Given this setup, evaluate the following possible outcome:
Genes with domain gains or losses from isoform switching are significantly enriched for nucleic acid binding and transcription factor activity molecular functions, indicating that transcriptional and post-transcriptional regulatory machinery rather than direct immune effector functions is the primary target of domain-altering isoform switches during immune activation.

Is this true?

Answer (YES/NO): NO